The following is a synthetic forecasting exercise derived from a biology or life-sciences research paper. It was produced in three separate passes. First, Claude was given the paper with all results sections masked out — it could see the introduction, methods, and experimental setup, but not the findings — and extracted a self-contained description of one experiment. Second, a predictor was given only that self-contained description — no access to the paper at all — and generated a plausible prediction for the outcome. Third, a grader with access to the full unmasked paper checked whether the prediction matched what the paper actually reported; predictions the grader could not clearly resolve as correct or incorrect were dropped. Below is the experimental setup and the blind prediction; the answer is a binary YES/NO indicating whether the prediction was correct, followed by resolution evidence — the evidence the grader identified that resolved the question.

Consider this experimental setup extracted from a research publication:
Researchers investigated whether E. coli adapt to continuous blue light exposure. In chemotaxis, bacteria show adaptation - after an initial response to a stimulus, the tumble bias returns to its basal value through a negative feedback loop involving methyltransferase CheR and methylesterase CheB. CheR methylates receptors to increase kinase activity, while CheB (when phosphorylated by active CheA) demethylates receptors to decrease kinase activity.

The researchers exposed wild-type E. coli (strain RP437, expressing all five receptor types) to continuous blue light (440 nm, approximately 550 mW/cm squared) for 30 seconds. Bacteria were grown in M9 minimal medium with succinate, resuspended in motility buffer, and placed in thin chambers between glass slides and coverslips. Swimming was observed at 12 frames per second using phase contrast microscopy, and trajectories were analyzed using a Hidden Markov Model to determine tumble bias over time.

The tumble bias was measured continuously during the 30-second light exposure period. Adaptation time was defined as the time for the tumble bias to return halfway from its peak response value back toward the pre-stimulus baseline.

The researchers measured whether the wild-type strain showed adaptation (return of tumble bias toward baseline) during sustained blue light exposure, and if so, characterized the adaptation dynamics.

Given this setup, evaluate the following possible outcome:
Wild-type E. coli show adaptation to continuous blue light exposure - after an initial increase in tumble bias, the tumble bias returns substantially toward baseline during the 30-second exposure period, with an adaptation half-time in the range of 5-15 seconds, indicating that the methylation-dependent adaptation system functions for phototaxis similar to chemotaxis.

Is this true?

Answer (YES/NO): YES